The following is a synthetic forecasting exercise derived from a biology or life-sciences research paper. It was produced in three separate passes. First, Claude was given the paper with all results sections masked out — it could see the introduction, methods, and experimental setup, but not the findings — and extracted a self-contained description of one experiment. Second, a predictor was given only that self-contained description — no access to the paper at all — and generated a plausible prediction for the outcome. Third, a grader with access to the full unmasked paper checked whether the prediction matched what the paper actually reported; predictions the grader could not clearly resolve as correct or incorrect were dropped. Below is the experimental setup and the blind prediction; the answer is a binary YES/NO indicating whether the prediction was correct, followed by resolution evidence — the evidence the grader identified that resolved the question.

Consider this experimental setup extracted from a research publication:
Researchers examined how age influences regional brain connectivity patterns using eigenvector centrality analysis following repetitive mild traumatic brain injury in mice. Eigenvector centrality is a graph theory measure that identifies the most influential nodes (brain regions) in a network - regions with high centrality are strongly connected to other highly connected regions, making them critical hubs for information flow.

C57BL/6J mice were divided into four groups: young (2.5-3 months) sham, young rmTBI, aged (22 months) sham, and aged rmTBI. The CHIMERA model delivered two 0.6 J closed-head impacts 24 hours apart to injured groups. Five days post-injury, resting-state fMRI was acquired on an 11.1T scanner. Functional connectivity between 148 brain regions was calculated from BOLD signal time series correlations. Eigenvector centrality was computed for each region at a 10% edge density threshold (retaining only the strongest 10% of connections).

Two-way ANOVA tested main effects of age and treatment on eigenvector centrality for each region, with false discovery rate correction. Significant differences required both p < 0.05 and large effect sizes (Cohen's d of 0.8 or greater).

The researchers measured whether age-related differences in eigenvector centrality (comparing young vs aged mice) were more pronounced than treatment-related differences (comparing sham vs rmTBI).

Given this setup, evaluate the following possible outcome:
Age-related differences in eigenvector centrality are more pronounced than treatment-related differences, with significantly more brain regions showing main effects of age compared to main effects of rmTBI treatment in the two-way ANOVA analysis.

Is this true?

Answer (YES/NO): YES